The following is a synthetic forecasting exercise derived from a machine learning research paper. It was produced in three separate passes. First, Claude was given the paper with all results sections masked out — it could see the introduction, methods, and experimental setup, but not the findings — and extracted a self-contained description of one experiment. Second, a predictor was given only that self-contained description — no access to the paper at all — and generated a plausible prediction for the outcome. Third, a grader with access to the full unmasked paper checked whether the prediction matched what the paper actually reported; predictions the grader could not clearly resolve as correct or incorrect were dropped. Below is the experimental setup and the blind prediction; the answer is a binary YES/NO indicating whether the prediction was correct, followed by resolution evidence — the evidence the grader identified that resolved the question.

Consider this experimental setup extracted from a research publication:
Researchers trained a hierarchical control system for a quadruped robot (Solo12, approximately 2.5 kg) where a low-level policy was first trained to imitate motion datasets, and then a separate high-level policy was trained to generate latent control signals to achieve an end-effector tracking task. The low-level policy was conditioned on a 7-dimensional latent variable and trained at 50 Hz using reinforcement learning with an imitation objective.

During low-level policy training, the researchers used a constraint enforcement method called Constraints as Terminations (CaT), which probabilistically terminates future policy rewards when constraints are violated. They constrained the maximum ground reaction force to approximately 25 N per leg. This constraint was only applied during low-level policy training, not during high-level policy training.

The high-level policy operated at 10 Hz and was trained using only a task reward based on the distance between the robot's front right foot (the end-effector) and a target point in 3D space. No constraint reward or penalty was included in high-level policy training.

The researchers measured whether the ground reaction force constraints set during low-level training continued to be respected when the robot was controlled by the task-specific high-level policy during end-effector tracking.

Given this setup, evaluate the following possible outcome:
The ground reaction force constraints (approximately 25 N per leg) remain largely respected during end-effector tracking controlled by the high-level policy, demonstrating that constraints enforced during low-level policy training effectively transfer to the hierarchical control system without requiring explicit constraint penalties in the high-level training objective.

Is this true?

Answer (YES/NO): YES